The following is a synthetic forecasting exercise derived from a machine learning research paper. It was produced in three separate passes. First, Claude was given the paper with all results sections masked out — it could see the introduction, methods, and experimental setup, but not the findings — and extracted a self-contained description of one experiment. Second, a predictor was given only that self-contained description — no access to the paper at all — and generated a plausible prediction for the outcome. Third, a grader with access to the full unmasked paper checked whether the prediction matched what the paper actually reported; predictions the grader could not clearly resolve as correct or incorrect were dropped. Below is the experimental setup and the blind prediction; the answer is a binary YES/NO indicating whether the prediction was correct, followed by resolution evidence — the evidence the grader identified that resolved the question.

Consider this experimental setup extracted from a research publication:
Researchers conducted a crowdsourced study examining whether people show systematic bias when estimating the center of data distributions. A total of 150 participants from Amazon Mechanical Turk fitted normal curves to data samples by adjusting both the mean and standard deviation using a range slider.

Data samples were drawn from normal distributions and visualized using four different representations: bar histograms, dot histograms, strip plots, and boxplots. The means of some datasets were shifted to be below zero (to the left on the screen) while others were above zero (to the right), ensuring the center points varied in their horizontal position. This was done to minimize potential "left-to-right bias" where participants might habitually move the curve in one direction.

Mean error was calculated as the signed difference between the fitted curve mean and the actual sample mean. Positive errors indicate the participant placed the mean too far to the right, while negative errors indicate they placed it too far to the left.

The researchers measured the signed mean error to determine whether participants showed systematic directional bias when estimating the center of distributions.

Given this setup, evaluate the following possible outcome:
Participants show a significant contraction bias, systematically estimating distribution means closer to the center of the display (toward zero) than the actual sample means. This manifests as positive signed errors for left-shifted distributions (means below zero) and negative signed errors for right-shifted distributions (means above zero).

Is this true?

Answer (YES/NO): NO